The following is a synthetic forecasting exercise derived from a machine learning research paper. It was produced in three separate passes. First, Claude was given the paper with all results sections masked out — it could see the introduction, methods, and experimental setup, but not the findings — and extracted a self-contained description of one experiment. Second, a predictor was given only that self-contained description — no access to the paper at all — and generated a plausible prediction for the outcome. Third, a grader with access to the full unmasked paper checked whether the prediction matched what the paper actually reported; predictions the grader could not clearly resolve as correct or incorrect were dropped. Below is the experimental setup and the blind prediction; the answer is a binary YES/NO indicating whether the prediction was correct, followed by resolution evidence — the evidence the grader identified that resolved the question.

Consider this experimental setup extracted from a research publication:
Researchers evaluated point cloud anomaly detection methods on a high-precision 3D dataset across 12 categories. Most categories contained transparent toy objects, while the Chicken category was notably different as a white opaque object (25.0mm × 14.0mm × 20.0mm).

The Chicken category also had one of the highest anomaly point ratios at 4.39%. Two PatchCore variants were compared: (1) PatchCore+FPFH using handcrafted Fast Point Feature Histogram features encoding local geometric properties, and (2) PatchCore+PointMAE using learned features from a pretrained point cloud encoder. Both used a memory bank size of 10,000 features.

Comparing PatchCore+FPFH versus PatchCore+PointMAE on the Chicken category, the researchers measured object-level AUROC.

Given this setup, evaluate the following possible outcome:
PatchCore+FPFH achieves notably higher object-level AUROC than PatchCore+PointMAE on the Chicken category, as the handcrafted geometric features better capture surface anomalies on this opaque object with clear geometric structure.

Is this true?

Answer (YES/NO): NO